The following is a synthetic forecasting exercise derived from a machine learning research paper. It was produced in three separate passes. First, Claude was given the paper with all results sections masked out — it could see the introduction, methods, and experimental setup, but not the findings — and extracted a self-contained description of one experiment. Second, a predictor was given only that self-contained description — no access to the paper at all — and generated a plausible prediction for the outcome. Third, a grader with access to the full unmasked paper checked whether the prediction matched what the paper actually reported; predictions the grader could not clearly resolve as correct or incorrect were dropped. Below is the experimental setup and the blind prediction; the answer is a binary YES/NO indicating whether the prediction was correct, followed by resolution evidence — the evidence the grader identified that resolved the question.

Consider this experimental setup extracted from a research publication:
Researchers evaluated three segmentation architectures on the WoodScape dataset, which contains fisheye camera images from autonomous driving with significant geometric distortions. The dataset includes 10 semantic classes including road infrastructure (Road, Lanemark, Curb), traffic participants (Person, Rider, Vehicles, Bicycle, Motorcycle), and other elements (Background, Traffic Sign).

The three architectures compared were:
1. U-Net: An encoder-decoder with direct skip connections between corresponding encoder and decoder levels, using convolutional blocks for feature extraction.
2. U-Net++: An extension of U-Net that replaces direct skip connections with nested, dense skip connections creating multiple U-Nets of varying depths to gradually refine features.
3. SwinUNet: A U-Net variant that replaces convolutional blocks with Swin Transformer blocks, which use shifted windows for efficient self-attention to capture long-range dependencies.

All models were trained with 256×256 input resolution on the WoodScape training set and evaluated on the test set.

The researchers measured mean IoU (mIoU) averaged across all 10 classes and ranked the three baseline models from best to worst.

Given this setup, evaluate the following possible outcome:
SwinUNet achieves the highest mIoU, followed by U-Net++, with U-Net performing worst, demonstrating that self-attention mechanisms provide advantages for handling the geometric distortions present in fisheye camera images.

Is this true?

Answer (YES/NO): NO